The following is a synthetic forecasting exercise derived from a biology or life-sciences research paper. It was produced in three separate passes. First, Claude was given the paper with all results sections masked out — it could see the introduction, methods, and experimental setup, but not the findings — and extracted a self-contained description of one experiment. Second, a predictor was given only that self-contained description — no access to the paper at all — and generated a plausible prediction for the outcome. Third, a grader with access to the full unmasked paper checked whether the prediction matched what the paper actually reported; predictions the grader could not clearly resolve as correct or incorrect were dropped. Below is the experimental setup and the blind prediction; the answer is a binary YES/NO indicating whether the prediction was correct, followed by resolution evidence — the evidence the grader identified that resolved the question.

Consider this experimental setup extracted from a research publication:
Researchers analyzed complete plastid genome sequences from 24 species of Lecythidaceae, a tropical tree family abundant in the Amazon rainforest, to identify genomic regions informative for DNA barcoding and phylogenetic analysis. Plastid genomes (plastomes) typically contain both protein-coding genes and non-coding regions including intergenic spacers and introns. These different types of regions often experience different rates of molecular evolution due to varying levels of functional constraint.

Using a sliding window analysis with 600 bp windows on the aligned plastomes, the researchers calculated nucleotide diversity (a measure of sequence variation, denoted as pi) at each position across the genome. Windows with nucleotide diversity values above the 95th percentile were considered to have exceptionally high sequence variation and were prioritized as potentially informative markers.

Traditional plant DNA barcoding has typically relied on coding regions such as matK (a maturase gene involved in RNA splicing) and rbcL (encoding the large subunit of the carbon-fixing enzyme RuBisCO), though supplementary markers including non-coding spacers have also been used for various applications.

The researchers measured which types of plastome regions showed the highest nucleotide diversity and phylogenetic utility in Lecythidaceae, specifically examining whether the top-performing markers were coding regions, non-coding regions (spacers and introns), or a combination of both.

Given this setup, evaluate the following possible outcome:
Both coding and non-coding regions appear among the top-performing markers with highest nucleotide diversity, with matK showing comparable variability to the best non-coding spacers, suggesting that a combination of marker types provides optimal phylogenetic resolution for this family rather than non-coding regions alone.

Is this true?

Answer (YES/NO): NO